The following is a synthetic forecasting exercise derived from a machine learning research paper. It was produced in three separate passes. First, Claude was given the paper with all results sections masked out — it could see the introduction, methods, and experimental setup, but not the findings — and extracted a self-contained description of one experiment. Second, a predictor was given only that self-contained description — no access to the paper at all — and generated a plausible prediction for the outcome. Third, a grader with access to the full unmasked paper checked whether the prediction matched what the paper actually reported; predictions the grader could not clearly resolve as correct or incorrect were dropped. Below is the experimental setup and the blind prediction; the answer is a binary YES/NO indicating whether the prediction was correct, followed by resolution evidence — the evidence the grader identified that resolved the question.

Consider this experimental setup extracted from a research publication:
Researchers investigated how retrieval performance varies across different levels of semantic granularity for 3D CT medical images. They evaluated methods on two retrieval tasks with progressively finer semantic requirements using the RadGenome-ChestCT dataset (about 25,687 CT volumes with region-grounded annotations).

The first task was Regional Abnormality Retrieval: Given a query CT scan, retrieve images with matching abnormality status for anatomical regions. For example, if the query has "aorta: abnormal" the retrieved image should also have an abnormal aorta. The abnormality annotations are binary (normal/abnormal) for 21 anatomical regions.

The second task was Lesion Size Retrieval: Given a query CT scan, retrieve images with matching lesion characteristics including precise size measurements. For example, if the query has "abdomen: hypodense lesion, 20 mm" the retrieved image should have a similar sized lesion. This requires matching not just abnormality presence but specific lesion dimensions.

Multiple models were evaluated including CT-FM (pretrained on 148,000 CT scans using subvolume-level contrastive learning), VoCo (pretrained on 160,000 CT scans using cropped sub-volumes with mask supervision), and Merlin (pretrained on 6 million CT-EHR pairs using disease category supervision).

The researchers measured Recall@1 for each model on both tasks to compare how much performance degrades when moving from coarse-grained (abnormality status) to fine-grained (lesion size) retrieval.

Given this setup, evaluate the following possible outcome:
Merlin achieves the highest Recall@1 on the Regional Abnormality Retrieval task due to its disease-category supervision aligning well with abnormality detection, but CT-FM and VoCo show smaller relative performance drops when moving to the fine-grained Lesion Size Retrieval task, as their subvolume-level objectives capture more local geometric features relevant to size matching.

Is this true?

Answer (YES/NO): NO